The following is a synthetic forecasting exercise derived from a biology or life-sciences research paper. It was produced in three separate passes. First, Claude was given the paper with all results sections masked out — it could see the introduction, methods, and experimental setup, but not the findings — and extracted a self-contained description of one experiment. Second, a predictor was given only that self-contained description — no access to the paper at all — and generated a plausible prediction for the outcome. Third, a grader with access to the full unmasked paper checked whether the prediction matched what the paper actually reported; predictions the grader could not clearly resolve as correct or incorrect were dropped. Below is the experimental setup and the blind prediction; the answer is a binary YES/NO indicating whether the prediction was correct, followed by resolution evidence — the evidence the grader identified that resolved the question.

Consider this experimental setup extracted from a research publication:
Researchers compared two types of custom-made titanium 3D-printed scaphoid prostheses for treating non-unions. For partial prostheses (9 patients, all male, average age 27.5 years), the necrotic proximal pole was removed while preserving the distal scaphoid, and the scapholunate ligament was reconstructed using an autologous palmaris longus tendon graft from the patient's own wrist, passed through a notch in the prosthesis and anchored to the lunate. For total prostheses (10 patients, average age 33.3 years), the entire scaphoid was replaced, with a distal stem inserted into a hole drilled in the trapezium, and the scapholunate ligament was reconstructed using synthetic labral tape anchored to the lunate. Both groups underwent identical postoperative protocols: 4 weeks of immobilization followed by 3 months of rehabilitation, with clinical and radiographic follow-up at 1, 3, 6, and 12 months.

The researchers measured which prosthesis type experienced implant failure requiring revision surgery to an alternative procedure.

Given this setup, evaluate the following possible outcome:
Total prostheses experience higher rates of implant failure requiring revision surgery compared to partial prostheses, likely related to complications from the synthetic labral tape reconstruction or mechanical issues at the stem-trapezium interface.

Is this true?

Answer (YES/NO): YES